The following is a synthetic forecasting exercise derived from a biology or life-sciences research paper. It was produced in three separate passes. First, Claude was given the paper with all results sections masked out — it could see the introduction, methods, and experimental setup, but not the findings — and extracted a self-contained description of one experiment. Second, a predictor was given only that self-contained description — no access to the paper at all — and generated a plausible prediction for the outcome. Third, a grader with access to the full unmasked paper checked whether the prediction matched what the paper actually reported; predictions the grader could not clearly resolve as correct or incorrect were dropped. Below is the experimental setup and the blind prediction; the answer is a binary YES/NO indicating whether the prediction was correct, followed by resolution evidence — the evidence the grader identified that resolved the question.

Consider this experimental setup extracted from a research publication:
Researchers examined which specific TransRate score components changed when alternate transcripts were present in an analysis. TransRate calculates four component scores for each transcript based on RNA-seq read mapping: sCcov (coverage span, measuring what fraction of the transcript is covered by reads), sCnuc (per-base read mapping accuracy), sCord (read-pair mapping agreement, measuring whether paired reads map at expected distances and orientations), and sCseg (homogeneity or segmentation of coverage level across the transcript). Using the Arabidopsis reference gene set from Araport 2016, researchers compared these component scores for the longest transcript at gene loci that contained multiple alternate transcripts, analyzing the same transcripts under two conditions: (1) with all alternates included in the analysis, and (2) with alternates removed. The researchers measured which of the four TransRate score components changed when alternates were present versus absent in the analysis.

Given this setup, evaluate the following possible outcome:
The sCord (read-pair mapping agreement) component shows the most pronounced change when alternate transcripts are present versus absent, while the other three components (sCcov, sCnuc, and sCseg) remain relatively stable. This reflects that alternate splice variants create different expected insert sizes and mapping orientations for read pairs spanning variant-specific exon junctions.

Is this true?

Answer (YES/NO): NO